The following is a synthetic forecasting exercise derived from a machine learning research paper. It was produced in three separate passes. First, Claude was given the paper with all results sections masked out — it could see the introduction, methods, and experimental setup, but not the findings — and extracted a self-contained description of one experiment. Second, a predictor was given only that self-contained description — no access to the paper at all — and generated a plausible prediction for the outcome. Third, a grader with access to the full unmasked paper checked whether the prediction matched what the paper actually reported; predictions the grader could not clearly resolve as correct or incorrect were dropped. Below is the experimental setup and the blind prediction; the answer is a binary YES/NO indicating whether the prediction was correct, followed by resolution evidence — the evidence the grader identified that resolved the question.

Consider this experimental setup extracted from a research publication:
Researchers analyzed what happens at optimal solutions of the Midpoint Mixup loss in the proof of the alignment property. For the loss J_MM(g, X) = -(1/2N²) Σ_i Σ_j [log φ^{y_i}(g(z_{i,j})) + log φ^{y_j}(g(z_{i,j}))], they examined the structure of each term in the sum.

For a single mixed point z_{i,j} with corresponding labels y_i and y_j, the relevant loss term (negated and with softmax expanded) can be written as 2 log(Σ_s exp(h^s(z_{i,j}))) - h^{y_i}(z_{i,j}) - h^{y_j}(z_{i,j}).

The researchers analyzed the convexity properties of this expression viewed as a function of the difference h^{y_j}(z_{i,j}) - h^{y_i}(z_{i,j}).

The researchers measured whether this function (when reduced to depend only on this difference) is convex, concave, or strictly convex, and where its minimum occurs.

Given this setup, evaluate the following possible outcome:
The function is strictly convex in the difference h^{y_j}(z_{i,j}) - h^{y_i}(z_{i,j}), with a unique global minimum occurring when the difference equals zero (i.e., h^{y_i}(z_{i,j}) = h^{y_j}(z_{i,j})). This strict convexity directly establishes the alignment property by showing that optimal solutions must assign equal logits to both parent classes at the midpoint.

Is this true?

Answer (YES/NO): YES